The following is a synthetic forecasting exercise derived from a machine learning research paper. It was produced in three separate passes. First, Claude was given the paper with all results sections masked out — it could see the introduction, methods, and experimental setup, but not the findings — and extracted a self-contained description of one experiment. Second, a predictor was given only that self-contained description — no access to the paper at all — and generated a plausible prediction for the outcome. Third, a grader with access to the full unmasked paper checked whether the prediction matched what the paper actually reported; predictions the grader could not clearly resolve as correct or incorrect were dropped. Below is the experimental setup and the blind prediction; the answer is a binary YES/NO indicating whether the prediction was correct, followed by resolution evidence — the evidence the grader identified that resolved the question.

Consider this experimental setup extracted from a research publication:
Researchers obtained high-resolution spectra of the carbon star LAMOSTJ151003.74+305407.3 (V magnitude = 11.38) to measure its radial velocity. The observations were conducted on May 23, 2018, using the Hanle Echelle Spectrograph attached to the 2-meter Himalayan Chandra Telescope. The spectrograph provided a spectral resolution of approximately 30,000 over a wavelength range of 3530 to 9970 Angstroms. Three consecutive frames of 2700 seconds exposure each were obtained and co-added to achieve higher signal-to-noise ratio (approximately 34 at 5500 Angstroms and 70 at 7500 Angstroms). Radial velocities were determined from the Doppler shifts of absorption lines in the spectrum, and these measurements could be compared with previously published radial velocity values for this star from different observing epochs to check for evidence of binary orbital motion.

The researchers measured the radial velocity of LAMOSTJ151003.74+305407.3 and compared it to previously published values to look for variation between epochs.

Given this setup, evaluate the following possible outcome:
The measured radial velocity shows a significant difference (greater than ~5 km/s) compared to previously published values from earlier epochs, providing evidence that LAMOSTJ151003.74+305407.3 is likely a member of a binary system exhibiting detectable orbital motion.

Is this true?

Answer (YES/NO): NO